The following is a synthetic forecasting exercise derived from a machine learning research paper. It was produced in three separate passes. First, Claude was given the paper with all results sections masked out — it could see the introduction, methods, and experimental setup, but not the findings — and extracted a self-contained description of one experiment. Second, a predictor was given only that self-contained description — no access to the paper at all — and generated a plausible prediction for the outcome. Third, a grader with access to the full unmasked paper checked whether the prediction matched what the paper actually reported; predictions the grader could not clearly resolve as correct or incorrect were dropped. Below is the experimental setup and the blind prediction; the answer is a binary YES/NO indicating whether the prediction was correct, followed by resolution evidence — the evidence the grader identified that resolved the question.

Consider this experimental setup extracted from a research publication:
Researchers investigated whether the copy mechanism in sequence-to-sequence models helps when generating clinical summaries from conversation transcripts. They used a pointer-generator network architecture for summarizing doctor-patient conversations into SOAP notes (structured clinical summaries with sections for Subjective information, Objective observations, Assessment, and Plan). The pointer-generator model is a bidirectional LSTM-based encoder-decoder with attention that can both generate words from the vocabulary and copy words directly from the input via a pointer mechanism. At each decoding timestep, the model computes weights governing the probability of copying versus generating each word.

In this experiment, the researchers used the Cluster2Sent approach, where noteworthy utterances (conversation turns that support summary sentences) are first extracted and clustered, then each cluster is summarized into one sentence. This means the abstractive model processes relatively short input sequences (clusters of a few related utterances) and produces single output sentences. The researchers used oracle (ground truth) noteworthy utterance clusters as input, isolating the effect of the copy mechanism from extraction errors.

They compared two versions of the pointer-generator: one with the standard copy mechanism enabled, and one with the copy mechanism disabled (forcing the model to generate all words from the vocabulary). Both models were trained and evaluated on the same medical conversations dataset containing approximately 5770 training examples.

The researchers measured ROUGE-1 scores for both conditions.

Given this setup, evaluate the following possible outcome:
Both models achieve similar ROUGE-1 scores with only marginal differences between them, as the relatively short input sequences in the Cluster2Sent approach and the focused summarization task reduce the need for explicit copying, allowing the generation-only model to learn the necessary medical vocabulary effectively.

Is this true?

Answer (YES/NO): NO